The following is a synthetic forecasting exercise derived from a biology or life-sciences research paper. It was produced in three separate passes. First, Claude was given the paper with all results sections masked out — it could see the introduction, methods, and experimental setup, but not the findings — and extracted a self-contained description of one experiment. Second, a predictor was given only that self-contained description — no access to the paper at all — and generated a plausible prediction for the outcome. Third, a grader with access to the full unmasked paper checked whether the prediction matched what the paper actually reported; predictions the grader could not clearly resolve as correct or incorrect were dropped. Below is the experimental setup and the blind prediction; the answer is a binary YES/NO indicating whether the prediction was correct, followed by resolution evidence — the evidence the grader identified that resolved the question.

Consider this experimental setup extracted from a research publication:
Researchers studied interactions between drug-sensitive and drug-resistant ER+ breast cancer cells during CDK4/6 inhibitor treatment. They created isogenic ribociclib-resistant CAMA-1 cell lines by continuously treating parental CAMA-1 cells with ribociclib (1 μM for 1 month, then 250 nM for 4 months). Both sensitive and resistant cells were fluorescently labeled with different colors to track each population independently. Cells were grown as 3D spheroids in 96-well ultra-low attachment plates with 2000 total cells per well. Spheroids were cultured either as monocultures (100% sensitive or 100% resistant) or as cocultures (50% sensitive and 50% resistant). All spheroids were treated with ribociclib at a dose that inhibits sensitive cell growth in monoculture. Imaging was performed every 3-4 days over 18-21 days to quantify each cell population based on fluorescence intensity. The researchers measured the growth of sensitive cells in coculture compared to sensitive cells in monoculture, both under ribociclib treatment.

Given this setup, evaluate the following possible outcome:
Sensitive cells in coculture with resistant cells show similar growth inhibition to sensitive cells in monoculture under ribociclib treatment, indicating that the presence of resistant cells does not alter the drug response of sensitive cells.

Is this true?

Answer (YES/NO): NO